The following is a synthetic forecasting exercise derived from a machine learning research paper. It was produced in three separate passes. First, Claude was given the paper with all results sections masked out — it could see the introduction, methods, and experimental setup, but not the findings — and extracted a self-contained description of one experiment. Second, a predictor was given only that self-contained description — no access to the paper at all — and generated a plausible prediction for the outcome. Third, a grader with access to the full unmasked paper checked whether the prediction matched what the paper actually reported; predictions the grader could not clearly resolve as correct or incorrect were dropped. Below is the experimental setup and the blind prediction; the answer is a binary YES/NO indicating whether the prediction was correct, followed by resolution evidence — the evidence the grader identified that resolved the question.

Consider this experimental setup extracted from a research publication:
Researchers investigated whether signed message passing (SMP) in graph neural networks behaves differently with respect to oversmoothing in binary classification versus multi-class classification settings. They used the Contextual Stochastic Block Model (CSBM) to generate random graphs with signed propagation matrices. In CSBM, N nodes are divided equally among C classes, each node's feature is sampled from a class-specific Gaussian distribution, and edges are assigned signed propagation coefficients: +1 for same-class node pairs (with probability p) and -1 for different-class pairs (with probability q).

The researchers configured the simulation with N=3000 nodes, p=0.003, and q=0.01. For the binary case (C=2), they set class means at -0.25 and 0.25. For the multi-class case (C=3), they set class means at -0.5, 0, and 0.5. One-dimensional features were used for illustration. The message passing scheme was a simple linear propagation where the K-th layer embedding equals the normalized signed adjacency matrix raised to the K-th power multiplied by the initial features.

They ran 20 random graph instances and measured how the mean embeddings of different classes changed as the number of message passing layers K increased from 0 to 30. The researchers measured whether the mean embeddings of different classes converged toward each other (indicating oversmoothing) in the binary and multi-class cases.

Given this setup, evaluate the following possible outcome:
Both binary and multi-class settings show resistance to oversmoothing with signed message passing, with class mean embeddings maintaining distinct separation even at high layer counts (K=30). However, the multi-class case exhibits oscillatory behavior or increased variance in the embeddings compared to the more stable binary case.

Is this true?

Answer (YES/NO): NO